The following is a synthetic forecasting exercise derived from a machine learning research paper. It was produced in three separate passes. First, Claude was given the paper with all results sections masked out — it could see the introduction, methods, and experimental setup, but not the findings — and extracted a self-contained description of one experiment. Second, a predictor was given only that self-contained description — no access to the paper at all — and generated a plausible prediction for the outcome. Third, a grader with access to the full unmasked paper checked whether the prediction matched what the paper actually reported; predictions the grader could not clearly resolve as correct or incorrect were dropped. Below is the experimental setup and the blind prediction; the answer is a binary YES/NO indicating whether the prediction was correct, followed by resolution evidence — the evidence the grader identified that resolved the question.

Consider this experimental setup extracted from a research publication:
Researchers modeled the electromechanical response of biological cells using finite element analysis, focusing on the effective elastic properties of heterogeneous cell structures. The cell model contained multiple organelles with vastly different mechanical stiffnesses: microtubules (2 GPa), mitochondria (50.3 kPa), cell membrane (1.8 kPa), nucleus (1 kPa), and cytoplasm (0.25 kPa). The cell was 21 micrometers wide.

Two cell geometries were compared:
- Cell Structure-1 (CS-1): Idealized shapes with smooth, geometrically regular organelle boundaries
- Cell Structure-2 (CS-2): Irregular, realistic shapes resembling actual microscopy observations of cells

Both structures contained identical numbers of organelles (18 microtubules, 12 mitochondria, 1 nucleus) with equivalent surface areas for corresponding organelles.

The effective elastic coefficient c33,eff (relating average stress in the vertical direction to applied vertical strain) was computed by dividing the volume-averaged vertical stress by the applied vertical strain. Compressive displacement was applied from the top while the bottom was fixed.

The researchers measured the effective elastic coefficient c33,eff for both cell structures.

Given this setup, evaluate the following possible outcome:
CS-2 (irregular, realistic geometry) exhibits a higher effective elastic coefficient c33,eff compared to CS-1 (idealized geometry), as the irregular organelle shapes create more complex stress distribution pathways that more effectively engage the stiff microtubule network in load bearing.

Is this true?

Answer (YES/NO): NO